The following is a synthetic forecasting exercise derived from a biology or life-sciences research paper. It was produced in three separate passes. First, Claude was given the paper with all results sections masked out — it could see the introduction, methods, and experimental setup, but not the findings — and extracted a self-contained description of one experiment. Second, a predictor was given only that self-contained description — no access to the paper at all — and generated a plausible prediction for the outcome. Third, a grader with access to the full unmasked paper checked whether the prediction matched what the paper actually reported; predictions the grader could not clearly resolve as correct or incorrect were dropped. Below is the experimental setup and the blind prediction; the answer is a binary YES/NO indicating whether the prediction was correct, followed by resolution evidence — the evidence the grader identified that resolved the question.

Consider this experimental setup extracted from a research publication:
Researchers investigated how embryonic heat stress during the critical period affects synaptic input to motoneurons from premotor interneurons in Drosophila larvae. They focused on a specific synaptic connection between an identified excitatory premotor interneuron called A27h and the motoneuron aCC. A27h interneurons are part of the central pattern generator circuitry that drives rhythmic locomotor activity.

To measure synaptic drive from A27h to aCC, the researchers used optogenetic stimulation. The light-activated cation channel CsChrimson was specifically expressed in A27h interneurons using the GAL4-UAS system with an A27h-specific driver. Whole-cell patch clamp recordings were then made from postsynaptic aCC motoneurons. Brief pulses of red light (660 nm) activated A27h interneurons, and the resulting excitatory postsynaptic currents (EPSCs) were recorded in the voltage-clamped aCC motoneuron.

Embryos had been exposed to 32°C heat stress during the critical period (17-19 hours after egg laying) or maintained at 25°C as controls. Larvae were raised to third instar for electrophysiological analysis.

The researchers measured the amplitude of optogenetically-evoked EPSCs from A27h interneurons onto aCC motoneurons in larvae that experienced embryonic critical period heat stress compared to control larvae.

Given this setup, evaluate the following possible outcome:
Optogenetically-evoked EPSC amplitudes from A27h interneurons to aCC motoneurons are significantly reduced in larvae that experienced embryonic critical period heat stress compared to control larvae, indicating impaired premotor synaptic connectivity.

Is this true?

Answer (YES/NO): NO